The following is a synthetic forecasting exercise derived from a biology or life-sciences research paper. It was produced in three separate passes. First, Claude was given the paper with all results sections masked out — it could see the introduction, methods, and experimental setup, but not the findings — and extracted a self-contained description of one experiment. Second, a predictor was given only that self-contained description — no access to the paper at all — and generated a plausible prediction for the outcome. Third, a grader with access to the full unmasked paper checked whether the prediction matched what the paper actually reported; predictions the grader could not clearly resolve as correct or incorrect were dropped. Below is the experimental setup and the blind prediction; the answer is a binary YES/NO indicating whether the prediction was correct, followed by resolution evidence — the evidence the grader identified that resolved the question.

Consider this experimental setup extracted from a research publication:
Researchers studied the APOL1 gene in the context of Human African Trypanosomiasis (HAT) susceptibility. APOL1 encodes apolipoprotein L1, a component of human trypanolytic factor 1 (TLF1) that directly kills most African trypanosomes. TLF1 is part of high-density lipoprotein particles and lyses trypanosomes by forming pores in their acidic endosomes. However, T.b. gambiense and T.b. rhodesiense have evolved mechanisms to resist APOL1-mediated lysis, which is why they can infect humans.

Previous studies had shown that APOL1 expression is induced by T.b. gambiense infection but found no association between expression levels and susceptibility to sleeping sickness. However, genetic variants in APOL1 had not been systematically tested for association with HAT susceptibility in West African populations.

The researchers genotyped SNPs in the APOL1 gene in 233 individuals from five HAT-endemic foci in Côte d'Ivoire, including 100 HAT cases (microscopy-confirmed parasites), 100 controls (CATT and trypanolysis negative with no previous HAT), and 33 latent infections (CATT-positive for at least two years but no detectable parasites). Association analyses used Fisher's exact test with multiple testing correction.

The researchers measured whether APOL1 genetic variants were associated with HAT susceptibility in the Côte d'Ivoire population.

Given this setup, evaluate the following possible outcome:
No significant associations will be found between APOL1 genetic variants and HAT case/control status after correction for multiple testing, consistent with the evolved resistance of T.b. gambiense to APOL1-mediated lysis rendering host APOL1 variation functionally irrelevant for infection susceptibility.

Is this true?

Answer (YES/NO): NO